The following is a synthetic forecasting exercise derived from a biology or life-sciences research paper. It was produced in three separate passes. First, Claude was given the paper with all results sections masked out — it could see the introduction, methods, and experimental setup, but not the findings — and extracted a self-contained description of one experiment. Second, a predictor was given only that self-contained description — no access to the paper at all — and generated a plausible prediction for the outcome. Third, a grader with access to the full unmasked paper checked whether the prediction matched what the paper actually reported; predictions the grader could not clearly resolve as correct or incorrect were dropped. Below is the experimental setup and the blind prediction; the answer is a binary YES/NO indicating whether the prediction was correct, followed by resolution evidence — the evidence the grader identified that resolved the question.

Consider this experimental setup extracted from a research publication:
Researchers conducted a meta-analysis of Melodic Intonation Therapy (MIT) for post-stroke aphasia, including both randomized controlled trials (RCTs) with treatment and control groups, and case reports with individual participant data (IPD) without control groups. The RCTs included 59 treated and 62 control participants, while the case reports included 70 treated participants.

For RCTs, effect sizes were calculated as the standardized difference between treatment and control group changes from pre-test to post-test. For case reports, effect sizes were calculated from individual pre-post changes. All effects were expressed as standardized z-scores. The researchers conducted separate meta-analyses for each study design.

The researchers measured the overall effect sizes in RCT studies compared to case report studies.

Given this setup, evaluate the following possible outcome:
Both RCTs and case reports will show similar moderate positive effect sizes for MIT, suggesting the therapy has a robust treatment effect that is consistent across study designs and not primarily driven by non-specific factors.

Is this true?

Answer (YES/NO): NO